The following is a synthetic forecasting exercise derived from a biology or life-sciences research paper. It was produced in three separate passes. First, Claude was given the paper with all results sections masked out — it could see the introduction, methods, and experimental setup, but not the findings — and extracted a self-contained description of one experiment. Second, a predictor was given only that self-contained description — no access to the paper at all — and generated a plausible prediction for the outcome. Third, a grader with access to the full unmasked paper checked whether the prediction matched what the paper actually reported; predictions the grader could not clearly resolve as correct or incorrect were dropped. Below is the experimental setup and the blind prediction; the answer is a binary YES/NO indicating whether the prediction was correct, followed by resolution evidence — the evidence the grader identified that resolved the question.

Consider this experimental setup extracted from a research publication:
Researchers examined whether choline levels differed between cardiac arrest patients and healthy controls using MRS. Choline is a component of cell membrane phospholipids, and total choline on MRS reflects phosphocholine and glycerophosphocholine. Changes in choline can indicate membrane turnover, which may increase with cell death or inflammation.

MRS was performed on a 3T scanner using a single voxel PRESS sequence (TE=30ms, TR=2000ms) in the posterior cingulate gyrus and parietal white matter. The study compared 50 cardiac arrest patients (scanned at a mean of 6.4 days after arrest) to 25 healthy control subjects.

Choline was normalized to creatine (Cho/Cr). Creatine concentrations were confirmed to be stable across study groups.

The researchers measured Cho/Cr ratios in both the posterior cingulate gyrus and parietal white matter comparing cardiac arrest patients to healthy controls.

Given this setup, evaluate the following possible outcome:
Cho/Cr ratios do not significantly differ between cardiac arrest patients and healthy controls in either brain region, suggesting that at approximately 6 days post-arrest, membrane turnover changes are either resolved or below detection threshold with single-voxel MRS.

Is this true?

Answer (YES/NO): YES